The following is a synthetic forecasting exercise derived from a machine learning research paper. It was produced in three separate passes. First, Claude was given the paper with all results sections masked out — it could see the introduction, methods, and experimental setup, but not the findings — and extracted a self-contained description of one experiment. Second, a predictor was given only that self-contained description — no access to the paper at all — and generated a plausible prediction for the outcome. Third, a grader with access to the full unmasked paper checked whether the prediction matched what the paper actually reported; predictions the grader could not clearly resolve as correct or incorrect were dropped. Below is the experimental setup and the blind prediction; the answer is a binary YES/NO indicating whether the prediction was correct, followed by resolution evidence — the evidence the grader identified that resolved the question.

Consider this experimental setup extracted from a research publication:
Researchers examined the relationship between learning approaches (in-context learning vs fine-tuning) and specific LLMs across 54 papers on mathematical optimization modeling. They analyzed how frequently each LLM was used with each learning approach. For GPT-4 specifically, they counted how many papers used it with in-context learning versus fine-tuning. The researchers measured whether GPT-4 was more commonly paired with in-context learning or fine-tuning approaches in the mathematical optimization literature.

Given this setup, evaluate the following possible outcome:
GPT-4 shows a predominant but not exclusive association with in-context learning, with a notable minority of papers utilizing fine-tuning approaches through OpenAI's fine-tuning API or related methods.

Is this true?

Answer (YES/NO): YES